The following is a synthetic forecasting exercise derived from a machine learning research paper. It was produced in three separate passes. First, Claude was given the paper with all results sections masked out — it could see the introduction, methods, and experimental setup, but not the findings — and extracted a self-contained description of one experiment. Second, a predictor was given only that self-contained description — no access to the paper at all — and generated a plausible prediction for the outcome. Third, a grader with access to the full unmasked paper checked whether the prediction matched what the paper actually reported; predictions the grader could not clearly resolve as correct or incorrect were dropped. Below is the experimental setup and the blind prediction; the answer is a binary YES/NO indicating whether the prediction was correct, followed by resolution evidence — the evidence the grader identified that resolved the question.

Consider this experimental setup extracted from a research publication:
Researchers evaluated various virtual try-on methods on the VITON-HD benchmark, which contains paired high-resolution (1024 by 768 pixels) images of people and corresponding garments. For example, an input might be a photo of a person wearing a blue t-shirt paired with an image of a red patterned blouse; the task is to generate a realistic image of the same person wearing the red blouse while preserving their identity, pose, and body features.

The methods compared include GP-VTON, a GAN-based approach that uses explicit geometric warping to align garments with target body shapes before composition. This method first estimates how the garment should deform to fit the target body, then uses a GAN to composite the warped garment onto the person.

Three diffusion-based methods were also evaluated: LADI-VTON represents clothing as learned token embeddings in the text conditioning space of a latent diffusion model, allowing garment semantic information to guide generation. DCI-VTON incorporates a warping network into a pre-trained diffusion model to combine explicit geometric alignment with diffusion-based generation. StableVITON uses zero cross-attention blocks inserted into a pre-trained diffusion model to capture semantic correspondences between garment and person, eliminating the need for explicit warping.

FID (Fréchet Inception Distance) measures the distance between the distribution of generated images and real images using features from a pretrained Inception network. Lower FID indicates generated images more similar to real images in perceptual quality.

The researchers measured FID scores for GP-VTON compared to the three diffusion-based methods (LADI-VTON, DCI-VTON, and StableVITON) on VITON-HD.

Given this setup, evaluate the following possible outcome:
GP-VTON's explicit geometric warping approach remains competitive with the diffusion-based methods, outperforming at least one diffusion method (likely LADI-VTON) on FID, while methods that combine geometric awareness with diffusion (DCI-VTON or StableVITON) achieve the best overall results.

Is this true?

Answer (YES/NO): NO